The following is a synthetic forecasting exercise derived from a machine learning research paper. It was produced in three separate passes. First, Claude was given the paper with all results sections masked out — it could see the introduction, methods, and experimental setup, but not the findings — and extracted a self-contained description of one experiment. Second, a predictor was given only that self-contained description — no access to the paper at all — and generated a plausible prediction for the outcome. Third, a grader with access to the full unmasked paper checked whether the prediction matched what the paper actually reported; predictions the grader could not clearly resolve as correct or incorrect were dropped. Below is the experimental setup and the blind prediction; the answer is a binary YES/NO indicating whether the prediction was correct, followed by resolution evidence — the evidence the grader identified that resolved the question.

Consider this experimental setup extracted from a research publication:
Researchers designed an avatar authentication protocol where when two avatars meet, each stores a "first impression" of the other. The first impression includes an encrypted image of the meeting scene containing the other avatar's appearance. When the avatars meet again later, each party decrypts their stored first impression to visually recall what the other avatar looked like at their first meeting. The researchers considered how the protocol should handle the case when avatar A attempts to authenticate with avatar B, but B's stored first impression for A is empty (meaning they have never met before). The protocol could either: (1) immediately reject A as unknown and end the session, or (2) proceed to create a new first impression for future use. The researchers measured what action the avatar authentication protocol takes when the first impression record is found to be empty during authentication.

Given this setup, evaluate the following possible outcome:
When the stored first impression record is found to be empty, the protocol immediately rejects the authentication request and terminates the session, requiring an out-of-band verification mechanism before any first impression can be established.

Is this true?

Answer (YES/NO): NO